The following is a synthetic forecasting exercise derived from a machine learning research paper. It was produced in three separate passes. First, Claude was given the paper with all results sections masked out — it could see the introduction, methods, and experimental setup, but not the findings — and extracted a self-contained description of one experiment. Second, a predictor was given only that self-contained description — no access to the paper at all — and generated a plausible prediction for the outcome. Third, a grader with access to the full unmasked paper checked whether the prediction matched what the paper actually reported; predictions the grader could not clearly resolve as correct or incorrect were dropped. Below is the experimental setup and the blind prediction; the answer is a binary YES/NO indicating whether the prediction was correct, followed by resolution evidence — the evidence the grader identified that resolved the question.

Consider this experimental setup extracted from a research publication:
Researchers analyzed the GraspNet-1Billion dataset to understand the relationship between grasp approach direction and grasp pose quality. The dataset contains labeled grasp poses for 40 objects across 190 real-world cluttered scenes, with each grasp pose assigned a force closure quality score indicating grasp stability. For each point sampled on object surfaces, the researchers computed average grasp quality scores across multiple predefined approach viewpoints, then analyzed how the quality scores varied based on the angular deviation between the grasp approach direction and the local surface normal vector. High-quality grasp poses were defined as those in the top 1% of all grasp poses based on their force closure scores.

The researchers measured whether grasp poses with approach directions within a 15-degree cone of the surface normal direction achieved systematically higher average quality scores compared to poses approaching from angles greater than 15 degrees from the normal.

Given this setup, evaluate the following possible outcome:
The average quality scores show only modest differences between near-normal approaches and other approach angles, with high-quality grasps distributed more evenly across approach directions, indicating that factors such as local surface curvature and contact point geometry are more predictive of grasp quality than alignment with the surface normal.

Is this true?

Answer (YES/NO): NO